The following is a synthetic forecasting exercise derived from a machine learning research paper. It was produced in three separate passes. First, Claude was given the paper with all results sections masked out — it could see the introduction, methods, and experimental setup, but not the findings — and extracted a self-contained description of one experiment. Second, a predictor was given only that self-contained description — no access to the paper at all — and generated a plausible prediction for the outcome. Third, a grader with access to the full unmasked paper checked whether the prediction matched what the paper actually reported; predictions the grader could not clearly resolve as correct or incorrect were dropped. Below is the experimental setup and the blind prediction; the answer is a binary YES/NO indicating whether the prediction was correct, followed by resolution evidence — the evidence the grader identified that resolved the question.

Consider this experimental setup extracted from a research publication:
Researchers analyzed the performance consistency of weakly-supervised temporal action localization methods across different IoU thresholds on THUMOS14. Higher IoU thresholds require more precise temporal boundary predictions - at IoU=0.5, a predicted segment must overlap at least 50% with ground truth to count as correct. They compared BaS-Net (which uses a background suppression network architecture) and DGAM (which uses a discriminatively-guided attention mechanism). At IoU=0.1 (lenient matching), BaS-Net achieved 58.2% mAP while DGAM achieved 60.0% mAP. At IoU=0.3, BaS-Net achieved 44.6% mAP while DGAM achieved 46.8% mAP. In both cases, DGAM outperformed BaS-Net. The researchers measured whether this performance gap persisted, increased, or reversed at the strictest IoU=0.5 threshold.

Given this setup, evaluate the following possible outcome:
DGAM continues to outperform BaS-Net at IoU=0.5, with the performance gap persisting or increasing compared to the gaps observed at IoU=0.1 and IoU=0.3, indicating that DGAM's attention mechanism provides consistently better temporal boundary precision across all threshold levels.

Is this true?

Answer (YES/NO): NO